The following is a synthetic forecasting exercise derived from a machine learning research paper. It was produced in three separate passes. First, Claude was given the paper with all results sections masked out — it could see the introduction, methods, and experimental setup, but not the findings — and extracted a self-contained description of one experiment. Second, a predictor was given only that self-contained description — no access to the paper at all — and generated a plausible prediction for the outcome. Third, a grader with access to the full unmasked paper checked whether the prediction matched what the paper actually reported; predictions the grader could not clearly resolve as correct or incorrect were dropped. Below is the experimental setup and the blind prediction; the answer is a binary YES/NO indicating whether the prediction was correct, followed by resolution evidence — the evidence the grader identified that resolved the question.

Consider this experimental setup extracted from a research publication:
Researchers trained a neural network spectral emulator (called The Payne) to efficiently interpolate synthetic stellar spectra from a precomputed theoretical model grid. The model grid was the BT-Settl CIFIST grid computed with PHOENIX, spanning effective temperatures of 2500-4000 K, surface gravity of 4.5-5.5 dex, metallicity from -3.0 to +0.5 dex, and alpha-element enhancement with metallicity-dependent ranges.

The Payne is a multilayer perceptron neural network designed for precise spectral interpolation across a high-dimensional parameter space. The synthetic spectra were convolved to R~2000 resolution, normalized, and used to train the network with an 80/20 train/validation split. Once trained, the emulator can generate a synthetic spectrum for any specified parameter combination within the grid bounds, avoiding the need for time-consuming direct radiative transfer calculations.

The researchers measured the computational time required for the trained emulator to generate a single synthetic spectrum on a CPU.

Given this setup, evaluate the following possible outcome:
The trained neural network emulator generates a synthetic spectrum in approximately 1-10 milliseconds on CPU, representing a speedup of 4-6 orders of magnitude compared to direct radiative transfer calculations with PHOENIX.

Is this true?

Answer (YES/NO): NO